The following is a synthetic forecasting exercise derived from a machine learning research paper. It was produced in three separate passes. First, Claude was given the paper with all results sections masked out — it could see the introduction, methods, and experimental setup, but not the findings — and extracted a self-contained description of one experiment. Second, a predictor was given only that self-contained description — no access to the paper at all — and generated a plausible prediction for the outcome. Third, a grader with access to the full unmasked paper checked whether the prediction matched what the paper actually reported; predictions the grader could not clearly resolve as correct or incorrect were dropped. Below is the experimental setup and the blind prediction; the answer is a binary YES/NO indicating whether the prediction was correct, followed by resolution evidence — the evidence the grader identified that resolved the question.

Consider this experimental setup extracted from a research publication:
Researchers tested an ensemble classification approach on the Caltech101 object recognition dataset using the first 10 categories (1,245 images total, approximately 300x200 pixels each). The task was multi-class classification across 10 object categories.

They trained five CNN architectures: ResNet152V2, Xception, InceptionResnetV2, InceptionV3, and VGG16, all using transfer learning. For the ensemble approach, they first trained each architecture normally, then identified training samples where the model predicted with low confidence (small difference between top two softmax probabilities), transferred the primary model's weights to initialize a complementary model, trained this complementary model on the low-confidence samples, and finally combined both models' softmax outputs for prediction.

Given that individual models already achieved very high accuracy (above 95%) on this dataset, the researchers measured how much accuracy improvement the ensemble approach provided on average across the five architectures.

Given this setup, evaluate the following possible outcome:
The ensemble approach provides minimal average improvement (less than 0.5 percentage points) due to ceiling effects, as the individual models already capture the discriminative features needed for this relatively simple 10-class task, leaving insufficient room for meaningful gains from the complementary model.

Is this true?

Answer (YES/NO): YES